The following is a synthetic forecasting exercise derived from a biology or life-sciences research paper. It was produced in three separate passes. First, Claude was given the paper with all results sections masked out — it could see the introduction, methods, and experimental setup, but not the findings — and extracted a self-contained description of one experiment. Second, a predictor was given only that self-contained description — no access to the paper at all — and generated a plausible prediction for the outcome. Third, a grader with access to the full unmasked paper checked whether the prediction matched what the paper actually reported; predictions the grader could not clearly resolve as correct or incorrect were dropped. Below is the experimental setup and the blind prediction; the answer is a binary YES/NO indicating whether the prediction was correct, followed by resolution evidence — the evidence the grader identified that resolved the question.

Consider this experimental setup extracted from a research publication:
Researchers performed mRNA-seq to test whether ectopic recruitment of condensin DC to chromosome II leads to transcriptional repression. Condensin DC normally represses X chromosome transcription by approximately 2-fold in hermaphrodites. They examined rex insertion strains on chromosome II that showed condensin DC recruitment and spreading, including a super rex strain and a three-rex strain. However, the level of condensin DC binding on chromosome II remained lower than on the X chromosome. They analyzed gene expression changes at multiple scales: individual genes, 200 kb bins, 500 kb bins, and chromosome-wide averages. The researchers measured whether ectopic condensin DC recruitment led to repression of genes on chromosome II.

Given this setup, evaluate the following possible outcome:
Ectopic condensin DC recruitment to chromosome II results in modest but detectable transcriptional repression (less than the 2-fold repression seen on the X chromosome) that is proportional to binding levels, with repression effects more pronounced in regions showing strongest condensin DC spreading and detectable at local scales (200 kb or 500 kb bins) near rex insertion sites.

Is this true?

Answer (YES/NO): YES